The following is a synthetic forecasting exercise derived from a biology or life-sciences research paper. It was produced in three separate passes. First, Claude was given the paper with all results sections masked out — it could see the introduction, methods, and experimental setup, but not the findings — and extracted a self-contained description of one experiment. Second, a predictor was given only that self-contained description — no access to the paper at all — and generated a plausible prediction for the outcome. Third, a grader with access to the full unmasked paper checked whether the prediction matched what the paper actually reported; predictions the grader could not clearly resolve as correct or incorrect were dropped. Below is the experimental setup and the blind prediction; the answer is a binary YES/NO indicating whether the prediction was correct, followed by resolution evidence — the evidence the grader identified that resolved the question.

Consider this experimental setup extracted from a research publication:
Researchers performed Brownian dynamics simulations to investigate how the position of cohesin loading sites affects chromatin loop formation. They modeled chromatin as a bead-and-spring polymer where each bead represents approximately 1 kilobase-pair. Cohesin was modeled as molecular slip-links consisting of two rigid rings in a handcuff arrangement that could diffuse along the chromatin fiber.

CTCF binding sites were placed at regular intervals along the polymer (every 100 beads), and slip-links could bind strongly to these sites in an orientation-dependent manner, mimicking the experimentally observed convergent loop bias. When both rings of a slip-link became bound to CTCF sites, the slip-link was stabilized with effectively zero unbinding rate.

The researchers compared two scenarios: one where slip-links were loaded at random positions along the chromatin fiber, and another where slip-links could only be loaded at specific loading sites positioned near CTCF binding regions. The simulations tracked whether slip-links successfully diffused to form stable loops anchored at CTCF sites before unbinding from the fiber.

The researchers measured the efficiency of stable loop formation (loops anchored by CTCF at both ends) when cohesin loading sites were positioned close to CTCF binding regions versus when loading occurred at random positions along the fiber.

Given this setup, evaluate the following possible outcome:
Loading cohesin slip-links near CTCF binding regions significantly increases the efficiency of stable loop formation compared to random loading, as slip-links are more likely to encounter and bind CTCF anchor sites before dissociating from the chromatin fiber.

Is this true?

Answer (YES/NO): NO